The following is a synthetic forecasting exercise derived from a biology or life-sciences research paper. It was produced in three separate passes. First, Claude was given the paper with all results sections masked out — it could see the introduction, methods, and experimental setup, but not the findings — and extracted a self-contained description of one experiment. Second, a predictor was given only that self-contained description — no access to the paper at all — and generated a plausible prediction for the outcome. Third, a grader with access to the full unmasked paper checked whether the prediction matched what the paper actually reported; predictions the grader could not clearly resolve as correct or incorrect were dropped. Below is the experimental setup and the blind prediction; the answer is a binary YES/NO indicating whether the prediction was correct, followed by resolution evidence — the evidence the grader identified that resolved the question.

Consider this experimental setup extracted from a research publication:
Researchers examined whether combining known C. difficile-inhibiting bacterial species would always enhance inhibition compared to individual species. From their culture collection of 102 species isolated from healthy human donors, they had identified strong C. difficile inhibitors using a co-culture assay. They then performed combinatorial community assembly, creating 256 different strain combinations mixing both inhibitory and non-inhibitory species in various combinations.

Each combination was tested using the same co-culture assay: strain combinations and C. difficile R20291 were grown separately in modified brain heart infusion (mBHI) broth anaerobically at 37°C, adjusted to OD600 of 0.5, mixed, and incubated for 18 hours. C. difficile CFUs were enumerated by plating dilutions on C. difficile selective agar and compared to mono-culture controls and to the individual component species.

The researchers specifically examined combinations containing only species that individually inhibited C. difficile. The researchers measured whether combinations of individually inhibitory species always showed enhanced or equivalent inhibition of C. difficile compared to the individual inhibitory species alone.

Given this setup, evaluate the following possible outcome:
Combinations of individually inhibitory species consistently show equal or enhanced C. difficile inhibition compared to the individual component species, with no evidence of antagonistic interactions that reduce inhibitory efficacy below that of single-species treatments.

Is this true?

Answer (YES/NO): NO